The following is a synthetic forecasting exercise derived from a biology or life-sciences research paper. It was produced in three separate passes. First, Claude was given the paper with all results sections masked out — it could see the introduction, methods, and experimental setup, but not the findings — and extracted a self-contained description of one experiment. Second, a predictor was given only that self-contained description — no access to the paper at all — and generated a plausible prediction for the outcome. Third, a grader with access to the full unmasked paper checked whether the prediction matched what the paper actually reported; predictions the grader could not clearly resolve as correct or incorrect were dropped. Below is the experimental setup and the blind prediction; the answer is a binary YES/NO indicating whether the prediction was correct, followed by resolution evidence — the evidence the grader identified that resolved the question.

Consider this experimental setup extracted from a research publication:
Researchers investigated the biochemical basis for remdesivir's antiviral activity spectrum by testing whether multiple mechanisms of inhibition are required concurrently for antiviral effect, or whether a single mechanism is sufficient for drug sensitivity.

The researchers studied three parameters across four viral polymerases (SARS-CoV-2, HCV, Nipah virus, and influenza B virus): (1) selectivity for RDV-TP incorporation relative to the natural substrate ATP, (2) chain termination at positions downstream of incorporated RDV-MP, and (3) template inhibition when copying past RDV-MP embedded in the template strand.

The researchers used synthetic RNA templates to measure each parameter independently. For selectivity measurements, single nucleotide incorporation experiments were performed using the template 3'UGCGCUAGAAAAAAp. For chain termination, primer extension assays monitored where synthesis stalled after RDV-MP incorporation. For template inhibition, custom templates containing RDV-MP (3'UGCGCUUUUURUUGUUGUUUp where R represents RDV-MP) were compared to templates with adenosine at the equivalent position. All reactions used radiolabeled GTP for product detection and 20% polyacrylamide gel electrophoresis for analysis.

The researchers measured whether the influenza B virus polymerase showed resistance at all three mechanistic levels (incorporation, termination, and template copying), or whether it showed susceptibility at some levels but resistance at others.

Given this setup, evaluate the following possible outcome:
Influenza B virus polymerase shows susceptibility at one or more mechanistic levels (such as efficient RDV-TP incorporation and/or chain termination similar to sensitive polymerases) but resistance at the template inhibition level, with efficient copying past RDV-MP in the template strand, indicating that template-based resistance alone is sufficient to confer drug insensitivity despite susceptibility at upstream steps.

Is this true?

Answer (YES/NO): NO